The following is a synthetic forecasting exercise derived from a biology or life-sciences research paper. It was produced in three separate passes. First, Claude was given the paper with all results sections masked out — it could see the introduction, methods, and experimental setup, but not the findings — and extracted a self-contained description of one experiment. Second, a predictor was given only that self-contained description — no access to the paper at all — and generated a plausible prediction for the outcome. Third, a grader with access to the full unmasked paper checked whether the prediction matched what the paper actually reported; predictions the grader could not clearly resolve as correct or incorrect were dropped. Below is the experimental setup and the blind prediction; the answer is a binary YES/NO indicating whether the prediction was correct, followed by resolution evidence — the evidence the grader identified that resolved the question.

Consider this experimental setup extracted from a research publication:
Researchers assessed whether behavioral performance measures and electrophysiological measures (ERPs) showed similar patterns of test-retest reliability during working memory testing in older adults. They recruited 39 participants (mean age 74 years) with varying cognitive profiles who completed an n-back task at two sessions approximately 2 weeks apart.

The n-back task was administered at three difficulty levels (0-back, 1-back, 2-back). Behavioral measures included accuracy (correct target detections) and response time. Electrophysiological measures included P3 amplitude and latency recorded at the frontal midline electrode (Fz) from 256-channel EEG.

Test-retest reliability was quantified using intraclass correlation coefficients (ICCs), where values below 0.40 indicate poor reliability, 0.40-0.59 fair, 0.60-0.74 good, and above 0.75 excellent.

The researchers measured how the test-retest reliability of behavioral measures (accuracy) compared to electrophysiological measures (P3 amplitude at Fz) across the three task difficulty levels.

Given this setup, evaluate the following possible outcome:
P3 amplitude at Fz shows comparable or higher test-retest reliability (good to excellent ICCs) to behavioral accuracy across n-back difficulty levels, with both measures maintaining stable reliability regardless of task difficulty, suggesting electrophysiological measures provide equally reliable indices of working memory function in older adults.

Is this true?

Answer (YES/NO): NO